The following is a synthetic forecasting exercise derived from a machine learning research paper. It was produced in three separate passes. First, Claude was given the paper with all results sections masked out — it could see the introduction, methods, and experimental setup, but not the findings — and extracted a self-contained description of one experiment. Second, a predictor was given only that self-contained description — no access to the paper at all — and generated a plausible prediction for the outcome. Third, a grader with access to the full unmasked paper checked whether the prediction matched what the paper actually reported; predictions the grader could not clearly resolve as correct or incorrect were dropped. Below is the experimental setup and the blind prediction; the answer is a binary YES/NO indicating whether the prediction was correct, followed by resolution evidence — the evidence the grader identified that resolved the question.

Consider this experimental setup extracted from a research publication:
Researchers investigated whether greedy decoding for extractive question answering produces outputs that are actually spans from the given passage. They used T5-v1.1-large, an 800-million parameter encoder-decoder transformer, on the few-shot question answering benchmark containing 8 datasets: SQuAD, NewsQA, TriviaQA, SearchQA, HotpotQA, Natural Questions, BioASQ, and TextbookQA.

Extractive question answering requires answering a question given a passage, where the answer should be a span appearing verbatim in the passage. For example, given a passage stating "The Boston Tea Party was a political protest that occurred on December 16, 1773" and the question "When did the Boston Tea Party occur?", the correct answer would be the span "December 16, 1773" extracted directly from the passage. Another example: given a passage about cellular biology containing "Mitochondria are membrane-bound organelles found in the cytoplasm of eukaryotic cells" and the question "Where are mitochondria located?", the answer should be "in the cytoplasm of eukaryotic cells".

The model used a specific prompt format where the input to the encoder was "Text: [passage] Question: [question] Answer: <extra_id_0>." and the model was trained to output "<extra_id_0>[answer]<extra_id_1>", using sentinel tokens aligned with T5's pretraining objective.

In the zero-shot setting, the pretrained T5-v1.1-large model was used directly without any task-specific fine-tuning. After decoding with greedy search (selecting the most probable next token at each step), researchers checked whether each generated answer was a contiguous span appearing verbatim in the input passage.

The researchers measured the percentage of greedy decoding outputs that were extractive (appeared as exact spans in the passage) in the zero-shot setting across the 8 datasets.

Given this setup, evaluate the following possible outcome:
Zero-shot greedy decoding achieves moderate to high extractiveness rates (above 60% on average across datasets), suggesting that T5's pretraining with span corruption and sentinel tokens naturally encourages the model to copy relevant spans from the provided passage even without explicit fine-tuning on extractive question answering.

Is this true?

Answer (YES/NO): NO